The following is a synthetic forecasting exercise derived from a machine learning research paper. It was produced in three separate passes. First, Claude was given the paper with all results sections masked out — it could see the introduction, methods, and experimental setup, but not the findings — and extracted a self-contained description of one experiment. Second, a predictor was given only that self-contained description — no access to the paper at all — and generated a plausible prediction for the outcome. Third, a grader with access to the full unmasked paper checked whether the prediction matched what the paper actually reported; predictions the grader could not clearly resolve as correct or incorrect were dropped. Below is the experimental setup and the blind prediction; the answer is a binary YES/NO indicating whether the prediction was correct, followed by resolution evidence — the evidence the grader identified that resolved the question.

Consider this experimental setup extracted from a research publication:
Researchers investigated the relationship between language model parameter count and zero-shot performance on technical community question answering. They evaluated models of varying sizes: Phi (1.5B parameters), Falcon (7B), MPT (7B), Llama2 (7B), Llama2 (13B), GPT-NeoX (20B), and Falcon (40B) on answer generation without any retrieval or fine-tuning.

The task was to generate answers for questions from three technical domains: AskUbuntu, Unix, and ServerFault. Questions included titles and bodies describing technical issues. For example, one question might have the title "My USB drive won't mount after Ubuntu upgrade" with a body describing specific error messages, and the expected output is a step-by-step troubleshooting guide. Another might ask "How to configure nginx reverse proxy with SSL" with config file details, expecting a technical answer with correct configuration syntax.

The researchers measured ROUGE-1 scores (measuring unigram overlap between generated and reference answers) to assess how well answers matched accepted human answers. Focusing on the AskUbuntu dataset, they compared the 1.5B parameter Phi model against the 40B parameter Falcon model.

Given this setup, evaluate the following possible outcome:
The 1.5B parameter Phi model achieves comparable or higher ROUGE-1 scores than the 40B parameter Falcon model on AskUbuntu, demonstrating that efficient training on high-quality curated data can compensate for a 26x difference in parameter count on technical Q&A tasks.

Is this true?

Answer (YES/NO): YES